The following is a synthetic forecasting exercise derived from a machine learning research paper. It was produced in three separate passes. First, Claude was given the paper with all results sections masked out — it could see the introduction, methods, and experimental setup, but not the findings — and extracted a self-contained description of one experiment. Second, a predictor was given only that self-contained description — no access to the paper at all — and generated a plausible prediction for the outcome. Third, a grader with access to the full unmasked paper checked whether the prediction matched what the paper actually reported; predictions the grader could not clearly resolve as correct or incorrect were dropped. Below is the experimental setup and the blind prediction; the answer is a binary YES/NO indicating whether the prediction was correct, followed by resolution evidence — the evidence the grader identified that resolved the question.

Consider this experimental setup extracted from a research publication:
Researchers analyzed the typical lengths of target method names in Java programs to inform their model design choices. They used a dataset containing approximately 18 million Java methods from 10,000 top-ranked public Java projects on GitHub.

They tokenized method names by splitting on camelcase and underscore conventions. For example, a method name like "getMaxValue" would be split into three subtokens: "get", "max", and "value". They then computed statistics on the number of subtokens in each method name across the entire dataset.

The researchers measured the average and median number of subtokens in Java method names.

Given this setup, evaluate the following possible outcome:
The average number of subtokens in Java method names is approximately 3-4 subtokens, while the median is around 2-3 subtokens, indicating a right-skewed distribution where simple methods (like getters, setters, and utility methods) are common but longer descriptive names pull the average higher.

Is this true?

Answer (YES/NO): YES